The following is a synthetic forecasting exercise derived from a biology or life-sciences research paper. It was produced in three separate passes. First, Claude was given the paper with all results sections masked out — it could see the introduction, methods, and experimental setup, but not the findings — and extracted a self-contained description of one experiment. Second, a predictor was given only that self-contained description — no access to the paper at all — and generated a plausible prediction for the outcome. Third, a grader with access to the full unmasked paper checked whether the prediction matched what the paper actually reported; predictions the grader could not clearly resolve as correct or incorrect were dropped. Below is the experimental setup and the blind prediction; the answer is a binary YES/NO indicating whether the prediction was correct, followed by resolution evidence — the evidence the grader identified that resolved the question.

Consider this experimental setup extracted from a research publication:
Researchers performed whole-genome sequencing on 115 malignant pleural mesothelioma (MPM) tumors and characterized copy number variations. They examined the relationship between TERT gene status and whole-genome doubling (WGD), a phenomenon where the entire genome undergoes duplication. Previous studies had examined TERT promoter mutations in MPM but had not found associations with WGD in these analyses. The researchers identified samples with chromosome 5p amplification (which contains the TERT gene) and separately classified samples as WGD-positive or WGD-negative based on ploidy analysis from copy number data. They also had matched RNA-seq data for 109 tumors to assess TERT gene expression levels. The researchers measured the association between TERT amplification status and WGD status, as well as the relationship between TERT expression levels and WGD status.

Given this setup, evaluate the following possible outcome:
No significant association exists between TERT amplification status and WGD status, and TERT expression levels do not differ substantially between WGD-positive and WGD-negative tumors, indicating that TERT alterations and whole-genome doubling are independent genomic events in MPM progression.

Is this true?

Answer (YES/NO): NO